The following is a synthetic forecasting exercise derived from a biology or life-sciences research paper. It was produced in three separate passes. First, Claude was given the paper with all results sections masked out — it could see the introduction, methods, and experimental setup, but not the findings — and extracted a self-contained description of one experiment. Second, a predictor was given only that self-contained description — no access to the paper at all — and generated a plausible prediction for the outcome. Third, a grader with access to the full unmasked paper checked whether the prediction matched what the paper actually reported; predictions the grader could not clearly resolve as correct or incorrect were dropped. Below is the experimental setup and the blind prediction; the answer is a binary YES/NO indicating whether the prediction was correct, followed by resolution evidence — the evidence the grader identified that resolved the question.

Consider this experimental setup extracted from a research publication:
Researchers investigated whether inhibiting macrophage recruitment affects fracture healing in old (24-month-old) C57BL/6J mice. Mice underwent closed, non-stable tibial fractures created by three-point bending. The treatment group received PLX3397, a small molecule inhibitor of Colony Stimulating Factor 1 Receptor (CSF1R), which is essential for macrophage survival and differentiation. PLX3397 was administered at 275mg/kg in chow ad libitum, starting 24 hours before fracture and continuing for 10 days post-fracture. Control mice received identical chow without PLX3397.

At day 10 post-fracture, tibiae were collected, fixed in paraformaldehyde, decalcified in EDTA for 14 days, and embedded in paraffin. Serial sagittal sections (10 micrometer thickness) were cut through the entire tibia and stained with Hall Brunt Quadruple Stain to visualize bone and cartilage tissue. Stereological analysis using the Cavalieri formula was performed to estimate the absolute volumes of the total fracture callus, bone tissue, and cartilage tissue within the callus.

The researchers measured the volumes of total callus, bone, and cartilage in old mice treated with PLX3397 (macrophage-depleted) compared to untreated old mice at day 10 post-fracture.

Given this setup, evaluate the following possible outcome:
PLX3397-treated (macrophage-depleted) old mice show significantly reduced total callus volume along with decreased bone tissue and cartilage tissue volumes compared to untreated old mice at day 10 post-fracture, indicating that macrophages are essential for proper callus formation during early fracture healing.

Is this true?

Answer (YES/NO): NO